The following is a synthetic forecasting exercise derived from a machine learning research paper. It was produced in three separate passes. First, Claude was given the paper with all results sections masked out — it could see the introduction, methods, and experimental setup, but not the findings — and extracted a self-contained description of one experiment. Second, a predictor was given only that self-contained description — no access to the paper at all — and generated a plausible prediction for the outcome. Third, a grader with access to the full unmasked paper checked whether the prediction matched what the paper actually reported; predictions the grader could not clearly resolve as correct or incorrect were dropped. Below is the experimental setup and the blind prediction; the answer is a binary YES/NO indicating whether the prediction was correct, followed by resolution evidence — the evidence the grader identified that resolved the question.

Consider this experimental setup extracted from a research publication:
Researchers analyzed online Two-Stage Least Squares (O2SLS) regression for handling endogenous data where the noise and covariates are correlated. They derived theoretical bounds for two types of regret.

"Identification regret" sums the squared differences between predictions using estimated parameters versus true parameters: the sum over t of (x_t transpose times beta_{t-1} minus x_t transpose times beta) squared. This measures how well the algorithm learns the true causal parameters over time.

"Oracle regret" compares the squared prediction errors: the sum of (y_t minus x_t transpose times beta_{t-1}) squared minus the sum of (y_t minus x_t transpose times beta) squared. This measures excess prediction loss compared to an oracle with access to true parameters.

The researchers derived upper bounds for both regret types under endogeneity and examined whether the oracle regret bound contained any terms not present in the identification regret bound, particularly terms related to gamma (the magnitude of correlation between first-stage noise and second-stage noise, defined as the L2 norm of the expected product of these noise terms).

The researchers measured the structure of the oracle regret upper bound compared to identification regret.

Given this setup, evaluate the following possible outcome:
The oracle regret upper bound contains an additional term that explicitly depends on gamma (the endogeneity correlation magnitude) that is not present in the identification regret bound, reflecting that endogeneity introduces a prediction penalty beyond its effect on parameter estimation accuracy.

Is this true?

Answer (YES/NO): YES